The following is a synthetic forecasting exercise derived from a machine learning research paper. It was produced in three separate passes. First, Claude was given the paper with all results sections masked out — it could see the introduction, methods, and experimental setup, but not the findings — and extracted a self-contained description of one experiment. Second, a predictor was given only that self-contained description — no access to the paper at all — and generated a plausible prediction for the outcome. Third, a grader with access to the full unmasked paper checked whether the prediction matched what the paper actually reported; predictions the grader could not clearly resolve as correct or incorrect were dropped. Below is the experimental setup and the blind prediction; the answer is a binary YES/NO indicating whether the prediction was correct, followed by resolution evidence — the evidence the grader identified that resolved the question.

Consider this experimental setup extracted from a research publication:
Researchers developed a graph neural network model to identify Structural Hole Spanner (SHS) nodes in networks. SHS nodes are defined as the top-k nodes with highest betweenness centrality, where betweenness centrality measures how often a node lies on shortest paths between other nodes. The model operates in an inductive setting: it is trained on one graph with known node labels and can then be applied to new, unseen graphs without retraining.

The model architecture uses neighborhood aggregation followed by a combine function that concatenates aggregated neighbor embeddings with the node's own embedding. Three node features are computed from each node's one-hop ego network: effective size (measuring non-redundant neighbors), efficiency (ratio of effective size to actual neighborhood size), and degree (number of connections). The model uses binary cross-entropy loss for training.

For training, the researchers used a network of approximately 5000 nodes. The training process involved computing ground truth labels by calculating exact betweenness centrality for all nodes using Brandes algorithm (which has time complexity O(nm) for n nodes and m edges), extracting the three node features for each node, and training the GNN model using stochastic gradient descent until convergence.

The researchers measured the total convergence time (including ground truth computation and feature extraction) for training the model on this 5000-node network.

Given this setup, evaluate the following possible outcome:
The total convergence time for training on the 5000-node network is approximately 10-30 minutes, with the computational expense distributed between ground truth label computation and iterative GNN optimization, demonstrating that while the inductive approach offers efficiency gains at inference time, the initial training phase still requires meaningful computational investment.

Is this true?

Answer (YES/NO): YES